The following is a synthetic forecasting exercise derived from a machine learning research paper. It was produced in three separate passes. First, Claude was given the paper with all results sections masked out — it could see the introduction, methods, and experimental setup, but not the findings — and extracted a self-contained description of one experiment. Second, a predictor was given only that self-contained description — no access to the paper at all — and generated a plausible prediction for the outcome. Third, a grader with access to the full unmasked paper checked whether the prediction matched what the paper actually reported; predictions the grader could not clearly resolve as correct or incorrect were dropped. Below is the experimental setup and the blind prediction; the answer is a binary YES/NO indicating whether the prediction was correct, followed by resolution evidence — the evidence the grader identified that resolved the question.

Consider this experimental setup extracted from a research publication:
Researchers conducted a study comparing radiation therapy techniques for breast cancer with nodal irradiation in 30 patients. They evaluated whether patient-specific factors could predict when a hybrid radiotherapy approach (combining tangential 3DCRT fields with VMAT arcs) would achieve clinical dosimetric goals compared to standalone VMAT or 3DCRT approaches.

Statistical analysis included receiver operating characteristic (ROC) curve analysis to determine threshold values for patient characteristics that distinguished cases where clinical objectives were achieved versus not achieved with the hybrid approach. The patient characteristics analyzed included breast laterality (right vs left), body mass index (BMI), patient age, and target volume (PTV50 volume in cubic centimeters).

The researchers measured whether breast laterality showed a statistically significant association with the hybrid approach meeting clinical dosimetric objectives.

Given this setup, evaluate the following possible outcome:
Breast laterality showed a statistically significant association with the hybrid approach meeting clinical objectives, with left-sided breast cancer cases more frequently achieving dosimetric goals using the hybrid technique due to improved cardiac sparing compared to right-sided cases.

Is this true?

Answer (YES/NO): NO